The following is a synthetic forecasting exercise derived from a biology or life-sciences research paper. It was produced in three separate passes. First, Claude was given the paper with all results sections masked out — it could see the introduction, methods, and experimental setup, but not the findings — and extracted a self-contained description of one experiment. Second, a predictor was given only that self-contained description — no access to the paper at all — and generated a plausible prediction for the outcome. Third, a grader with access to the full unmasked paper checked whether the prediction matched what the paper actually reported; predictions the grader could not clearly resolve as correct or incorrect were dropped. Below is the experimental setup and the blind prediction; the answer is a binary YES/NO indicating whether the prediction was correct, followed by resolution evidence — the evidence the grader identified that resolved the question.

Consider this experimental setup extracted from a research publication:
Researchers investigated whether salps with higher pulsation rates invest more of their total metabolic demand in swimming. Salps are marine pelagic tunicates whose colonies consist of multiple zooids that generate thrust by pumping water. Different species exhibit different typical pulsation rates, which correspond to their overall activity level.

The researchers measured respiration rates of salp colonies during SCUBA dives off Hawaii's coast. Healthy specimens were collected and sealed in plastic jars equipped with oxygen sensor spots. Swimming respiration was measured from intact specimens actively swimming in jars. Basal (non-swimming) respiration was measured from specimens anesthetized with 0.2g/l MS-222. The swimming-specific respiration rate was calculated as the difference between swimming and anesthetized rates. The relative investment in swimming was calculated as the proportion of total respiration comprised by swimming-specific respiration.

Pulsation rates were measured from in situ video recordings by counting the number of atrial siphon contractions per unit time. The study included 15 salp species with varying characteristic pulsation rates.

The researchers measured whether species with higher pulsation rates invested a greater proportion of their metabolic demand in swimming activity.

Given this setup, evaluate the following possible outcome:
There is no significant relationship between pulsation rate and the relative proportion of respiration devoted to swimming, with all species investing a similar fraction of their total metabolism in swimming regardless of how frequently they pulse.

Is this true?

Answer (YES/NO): YES